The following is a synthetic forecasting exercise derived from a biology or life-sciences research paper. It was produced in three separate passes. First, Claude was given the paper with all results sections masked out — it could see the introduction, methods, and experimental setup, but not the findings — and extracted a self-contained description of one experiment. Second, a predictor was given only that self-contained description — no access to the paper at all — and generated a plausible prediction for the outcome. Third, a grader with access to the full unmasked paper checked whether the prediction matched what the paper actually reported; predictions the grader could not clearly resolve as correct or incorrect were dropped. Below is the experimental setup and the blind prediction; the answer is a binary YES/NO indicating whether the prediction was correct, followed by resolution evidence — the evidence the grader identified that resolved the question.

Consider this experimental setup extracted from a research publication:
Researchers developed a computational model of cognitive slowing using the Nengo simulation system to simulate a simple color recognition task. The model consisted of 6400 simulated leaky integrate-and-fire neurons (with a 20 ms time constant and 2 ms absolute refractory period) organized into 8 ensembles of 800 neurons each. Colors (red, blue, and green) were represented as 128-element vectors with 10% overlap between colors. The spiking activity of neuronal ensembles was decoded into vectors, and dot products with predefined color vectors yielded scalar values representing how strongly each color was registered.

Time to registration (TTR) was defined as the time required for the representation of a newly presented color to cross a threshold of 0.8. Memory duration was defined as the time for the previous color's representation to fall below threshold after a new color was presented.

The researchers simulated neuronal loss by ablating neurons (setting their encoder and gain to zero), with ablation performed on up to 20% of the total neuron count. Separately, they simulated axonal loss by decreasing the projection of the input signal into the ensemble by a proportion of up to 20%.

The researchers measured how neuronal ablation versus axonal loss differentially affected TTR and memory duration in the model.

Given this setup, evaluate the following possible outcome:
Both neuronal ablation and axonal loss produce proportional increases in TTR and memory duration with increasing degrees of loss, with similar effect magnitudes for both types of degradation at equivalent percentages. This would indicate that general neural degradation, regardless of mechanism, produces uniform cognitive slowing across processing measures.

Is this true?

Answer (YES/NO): NO